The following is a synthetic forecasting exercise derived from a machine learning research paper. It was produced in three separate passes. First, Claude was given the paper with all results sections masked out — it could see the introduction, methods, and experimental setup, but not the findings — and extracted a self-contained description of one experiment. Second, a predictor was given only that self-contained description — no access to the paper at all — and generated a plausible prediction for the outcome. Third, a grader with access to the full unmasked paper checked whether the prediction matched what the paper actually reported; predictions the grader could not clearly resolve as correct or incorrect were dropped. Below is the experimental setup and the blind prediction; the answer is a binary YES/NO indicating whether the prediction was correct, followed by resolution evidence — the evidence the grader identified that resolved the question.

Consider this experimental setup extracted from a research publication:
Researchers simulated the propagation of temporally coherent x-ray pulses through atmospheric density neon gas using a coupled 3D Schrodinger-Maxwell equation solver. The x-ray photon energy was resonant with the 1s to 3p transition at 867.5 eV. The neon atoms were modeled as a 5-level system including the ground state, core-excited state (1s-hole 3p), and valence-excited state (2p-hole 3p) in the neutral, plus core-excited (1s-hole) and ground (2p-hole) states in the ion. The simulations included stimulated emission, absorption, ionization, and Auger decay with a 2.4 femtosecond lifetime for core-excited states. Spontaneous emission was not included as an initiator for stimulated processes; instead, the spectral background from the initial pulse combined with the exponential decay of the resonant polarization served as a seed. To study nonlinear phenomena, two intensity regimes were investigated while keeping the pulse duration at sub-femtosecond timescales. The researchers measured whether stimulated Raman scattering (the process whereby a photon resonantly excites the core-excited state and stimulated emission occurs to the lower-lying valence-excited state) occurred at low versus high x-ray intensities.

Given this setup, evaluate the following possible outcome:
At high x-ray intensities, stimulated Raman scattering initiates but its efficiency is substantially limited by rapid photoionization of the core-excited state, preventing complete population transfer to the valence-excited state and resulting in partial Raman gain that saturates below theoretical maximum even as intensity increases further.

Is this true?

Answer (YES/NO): NO